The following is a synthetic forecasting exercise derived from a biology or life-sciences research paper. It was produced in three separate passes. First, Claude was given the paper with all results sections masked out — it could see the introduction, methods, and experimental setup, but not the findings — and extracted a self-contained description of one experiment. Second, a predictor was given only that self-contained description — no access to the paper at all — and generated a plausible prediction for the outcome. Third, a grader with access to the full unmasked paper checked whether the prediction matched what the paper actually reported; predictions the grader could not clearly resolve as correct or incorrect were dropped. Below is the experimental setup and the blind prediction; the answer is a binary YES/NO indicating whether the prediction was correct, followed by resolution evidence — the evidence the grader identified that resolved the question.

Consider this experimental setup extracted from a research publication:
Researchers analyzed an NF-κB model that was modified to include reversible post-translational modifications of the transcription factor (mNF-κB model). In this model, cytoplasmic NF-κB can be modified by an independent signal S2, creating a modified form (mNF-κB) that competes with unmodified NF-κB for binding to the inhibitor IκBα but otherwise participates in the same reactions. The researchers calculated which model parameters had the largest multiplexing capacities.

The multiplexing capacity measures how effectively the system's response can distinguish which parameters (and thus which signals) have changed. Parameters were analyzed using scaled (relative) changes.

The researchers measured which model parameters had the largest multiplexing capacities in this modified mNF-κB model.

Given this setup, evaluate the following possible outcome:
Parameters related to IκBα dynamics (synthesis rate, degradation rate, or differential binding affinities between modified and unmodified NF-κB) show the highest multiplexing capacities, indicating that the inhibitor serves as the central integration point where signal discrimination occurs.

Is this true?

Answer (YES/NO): NO